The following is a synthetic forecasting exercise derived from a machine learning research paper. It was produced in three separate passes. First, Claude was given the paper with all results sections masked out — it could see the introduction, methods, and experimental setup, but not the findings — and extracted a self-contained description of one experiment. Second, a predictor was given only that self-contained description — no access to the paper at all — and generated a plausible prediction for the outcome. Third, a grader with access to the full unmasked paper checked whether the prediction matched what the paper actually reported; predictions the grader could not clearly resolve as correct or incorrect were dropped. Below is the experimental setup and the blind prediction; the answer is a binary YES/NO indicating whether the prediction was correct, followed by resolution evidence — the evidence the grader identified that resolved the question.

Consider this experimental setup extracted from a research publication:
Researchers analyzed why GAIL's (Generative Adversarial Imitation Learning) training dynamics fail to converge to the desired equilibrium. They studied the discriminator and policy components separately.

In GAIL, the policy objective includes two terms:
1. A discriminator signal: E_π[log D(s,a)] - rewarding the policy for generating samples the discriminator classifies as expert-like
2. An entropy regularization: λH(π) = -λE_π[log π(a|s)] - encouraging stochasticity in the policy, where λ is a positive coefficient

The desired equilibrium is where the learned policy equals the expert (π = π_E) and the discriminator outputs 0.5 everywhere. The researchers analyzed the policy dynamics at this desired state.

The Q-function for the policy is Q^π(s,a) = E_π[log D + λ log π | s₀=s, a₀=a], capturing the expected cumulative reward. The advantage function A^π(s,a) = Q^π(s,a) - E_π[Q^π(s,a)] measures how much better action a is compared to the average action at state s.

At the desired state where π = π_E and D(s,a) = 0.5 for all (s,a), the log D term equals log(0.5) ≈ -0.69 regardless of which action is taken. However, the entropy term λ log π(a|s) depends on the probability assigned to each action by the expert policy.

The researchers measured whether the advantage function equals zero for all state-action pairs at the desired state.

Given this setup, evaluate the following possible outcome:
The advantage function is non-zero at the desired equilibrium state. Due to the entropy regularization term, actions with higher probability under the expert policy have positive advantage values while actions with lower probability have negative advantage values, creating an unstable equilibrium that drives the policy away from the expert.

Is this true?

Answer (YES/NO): NO